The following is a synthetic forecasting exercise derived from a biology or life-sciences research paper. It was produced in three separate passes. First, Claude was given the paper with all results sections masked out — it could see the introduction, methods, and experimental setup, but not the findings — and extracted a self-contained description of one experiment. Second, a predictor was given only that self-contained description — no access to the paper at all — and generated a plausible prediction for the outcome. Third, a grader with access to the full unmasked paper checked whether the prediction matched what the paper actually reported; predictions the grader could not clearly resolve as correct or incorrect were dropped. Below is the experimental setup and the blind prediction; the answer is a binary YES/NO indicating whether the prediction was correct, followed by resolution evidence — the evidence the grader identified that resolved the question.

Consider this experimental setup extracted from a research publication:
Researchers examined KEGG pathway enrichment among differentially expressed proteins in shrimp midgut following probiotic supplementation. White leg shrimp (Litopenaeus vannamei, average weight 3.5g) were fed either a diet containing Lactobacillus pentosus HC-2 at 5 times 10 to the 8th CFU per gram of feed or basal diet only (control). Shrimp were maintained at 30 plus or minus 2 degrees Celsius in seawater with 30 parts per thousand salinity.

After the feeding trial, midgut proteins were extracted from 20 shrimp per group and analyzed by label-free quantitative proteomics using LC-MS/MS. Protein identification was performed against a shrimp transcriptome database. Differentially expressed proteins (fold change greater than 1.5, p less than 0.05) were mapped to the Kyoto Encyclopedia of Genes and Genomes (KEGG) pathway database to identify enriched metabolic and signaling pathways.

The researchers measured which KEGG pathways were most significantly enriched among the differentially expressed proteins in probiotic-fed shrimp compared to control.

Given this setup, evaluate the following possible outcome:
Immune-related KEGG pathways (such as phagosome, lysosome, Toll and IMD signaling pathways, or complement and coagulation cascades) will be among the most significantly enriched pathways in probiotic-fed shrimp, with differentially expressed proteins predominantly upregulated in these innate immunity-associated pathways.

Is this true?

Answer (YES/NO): YES